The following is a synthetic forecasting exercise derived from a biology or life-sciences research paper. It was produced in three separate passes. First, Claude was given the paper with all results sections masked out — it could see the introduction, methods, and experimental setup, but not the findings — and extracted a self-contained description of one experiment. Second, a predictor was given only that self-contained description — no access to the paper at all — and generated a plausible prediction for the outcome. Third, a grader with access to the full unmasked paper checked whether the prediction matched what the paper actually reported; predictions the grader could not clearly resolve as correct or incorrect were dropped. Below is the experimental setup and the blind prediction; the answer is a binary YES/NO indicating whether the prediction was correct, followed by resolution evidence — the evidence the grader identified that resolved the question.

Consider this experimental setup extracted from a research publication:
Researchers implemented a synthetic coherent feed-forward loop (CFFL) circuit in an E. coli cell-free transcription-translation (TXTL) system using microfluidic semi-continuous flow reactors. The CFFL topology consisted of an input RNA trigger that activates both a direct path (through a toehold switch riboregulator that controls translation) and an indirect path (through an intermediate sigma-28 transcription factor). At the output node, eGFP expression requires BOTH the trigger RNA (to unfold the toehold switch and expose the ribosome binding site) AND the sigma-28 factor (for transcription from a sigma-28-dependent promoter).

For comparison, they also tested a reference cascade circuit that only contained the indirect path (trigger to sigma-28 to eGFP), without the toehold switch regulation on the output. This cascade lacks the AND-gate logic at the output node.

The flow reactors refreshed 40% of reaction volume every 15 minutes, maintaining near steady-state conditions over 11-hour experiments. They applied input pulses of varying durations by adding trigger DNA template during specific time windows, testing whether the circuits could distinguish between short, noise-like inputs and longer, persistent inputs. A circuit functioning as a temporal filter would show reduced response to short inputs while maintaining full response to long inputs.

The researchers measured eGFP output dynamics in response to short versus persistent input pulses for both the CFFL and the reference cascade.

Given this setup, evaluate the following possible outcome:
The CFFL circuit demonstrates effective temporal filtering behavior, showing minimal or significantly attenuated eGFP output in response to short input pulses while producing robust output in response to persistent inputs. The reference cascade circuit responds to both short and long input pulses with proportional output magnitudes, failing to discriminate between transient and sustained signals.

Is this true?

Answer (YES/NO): NO